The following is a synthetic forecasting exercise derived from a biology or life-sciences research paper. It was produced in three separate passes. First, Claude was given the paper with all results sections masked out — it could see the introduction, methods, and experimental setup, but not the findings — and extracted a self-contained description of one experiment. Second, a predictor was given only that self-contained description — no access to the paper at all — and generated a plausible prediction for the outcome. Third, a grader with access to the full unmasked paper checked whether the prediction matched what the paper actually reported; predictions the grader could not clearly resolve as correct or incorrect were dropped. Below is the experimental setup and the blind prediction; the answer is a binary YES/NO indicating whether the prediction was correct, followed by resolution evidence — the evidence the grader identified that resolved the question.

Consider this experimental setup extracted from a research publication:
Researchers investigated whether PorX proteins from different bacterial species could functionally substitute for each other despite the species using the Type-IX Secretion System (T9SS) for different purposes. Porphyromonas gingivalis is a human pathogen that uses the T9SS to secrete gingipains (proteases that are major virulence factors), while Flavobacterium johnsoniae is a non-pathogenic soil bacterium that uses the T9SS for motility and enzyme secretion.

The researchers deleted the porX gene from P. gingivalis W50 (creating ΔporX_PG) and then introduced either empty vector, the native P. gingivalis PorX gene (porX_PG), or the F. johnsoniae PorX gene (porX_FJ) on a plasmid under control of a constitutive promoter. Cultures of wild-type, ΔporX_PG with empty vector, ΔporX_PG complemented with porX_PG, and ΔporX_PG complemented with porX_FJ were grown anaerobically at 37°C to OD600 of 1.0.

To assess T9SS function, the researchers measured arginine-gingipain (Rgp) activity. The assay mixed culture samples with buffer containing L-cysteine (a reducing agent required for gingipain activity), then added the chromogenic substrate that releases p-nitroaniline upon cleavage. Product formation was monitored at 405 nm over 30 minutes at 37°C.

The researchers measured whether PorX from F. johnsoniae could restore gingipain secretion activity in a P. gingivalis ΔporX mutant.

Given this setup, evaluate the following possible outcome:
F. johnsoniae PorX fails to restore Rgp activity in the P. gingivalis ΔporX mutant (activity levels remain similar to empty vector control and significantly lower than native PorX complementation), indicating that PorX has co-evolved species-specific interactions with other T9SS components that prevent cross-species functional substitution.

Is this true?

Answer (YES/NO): NO